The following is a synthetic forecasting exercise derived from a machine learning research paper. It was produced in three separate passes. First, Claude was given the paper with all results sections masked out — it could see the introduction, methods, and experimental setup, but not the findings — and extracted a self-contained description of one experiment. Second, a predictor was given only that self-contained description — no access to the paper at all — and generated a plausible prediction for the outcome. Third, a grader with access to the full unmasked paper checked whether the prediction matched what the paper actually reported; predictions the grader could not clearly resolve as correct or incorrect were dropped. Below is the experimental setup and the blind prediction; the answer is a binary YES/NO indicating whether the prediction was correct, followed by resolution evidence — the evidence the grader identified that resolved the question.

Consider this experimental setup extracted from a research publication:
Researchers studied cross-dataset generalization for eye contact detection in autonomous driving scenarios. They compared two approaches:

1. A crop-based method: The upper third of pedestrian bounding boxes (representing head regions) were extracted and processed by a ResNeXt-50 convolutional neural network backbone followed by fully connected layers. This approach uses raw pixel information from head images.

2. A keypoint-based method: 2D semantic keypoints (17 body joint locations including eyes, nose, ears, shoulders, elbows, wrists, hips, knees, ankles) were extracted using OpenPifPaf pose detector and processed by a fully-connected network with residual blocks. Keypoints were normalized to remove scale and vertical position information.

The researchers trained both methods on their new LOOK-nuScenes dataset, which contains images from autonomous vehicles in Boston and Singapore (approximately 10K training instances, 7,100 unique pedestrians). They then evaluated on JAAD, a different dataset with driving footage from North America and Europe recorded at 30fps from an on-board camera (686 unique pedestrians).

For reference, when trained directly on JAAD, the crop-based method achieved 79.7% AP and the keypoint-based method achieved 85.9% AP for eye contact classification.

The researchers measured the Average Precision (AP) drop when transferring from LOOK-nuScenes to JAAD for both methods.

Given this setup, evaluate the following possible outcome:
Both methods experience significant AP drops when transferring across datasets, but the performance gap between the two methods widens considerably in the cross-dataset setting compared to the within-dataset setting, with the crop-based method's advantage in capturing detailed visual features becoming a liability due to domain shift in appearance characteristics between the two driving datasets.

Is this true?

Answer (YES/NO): NO